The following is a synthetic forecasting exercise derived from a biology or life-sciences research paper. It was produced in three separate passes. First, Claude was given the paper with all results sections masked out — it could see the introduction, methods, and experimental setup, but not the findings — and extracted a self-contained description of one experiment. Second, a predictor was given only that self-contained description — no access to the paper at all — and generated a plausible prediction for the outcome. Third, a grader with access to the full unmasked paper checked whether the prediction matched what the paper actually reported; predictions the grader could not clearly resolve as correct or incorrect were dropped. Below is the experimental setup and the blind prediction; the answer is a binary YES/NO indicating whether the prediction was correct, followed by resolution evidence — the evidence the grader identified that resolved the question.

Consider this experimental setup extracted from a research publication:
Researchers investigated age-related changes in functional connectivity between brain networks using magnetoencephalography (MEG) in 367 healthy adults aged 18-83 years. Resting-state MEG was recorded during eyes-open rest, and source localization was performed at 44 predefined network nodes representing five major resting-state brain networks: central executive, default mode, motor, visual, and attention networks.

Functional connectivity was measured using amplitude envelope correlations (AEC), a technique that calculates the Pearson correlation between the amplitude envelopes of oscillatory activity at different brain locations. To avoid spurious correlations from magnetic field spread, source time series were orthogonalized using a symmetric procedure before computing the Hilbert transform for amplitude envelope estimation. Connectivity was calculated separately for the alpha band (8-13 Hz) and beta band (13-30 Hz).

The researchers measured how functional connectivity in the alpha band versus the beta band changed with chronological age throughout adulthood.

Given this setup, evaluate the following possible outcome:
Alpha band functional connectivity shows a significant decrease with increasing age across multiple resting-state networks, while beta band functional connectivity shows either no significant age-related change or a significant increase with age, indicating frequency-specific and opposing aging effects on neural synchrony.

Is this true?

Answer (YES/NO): YES